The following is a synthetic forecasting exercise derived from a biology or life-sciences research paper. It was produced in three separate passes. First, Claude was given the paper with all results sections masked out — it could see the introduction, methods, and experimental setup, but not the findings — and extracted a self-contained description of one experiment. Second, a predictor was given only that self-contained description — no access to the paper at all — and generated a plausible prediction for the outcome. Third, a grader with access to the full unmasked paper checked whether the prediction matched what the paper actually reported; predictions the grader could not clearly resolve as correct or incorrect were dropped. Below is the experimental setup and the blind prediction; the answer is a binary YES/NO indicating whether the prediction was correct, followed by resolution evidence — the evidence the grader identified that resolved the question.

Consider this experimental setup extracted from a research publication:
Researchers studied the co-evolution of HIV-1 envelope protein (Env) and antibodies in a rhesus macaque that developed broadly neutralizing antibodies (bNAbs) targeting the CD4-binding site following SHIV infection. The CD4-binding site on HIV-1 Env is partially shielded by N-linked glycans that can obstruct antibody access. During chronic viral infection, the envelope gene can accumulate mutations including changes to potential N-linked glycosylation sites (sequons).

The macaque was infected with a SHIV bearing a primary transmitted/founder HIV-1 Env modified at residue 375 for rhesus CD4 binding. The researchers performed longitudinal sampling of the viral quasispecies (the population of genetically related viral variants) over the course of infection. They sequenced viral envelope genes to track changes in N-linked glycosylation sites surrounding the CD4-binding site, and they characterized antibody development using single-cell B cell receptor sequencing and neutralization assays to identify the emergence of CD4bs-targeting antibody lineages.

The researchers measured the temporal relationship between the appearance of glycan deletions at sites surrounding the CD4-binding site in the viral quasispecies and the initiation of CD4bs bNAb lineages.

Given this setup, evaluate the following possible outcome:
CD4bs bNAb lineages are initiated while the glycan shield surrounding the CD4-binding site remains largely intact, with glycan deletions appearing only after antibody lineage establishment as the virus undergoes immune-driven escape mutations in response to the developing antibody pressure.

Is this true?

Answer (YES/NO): NO